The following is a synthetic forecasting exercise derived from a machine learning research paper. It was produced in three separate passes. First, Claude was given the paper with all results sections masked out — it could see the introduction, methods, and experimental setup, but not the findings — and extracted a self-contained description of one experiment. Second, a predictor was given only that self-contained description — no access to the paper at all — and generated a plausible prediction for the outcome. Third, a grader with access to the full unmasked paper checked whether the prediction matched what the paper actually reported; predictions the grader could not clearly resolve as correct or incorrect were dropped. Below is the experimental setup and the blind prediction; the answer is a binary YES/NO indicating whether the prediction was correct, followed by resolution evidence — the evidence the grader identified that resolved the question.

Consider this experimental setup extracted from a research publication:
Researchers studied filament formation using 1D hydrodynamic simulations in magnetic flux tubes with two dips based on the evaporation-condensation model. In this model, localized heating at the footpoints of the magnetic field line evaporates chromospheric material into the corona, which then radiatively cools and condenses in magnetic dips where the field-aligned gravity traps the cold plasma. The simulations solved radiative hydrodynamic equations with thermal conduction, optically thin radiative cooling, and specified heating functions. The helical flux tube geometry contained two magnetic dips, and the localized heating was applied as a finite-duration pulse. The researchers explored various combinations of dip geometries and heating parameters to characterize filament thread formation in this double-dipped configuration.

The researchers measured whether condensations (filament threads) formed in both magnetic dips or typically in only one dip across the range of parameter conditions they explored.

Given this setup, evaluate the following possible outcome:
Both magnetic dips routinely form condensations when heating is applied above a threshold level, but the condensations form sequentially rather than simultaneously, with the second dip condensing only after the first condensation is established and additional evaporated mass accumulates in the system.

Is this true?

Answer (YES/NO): NO